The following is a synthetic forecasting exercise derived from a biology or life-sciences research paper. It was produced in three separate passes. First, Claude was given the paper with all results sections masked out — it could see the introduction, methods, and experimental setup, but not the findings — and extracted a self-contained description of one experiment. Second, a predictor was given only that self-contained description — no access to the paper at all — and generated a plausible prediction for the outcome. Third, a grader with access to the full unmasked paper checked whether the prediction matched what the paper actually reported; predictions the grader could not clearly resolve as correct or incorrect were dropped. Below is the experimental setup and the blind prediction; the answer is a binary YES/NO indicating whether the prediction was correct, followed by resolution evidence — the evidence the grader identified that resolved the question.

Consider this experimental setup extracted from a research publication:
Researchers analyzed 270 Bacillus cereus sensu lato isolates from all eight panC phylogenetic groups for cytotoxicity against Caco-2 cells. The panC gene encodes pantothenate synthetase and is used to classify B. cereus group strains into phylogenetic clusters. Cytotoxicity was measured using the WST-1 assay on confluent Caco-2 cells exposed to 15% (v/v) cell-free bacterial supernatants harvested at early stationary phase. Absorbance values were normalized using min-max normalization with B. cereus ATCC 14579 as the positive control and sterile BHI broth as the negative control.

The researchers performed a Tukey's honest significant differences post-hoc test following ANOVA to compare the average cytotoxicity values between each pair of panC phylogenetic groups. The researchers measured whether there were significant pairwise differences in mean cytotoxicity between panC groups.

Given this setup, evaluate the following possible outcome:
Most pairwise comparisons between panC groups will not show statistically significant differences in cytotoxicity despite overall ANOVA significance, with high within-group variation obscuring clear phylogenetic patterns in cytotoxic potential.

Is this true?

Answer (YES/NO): NO